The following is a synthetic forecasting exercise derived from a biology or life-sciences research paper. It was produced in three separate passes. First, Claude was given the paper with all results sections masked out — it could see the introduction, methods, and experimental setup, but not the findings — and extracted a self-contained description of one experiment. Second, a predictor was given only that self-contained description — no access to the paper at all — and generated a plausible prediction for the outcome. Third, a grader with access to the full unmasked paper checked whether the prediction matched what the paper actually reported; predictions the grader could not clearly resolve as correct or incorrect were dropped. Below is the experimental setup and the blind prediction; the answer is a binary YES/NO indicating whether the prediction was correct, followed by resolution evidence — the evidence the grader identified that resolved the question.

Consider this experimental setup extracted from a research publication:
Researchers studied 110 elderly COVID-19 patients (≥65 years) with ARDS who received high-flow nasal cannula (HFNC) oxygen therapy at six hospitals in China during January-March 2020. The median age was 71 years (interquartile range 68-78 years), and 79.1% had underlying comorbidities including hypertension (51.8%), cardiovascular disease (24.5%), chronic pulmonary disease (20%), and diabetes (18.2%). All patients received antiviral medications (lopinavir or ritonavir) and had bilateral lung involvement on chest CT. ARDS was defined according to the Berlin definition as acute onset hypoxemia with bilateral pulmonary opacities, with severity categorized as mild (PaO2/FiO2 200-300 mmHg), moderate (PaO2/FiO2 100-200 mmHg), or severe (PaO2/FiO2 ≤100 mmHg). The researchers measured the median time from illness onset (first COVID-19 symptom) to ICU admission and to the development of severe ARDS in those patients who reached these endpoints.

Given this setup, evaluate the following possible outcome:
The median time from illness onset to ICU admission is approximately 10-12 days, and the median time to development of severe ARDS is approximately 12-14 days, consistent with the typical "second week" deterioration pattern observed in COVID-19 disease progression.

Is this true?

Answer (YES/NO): YES